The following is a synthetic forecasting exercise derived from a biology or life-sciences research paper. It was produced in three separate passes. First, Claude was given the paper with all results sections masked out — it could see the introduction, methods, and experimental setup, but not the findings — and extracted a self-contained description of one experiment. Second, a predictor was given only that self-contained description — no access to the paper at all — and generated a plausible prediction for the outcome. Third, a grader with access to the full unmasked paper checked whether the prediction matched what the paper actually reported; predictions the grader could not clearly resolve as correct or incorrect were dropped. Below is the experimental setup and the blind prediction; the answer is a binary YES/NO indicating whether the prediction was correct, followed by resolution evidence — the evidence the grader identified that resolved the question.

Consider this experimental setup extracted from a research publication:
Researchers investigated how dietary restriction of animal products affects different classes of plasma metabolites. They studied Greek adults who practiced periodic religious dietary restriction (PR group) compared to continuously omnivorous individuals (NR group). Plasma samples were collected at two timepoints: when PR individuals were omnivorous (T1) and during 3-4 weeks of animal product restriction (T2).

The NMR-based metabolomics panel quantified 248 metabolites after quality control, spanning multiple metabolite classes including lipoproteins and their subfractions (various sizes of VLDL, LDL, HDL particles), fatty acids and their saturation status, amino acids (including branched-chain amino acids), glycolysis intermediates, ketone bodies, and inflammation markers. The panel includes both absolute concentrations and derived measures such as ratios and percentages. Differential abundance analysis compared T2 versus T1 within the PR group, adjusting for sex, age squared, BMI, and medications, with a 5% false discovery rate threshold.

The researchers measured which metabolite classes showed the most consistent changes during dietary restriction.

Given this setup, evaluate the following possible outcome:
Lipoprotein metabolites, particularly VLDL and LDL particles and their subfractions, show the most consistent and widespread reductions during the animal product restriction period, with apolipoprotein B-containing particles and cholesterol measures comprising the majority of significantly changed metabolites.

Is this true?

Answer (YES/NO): YES